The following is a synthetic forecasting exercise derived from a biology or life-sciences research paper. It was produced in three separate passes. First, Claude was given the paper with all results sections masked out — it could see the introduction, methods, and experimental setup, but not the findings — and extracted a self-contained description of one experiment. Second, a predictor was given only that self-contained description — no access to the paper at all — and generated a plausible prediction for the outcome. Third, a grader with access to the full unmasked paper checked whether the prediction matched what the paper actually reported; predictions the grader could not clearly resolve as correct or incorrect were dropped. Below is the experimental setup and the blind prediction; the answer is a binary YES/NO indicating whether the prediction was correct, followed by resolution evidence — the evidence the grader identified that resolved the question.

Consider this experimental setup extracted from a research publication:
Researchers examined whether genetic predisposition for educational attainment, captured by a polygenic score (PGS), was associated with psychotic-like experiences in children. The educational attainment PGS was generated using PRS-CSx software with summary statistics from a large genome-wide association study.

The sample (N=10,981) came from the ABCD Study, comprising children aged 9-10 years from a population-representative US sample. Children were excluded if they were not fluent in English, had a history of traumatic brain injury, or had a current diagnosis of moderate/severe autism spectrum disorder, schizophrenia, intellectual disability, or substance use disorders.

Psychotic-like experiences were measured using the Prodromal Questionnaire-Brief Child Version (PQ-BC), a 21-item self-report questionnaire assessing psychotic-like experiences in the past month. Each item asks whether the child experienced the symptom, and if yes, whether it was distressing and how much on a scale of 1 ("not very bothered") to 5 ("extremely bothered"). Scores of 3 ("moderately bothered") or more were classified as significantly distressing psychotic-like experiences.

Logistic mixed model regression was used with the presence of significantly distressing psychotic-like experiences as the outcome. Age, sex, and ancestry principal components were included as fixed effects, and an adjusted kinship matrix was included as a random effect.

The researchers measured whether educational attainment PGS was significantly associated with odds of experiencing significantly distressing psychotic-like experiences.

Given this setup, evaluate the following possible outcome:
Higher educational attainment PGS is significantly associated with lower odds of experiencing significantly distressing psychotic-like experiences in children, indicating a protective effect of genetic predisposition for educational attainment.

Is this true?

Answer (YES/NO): YES